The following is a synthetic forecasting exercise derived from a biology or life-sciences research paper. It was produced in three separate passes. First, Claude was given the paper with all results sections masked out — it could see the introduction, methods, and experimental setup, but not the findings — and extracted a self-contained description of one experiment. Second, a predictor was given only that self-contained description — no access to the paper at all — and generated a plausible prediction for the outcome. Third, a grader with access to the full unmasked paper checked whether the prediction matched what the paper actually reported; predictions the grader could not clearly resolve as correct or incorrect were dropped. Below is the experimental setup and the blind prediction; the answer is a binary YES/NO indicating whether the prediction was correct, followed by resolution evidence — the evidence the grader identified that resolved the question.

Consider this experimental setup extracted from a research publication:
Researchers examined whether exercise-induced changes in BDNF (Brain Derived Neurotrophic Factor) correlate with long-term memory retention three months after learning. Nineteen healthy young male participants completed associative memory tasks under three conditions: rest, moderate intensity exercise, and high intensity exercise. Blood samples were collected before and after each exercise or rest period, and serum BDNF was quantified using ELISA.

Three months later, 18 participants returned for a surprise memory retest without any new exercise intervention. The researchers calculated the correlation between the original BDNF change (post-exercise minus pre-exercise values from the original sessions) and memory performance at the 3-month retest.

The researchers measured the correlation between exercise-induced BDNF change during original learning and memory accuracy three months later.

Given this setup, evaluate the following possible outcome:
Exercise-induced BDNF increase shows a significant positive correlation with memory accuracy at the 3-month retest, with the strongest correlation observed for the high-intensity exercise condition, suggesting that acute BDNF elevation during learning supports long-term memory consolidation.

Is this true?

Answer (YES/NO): NO